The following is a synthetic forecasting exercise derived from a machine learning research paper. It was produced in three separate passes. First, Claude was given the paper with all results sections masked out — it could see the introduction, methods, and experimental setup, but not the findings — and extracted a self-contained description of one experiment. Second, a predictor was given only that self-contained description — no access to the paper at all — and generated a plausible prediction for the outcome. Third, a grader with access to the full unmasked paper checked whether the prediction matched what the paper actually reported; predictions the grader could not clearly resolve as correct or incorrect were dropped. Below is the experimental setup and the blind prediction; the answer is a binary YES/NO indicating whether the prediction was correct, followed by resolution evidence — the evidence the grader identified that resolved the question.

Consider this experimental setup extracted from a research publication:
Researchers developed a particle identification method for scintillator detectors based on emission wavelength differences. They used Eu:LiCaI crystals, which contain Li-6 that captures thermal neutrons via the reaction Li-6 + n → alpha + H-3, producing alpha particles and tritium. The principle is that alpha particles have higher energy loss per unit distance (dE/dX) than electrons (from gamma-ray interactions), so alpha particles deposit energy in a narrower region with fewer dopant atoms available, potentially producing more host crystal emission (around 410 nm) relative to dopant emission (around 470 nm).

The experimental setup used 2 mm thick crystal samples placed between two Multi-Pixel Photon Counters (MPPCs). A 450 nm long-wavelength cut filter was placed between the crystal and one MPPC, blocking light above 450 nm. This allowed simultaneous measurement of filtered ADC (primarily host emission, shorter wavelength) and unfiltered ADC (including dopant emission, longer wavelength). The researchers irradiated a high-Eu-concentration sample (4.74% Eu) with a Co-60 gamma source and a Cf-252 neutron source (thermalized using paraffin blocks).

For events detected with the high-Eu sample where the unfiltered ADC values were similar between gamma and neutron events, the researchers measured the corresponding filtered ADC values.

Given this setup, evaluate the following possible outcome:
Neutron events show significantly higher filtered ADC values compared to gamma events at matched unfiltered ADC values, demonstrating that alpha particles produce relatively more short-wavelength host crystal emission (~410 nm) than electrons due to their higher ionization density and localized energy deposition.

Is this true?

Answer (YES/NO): YES